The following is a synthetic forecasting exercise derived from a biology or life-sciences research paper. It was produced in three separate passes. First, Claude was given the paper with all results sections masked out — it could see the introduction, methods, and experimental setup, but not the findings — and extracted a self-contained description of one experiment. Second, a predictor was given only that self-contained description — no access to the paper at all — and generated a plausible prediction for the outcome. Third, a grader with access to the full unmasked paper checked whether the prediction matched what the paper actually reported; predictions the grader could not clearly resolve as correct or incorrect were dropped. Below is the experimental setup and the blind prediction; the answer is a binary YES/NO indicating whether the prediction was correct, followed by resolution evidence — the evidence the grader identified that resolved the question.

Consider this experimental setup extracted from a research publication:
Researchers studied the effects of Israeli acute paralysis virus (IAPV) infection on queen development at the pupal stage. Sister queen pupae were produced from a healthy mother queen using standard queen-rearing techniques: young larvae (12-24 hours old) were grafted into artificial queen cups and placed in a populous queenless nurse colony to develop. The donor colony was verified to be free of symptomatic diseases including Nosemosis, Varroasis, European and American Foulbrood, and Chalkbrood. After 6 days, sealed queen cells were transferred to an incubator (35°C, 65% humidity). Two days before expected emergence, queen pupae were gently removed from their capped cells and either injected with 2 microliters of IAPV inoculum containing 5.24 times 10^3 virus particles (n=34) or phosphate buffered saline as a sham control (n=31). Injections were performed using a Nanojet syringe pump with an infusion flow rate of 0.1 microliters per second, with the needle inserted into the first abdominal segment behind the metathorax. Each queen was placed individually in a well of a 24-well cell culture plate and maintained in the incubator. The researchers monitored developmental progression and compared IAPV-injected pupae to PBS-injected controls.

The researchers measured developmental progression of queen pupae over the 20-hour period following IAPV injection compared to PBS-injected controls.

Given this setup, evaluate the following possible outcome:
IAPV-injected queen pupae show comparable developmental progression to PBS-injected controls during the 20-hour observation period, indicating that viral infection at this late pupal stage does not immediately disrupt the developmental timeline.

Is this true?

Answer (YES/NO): NO